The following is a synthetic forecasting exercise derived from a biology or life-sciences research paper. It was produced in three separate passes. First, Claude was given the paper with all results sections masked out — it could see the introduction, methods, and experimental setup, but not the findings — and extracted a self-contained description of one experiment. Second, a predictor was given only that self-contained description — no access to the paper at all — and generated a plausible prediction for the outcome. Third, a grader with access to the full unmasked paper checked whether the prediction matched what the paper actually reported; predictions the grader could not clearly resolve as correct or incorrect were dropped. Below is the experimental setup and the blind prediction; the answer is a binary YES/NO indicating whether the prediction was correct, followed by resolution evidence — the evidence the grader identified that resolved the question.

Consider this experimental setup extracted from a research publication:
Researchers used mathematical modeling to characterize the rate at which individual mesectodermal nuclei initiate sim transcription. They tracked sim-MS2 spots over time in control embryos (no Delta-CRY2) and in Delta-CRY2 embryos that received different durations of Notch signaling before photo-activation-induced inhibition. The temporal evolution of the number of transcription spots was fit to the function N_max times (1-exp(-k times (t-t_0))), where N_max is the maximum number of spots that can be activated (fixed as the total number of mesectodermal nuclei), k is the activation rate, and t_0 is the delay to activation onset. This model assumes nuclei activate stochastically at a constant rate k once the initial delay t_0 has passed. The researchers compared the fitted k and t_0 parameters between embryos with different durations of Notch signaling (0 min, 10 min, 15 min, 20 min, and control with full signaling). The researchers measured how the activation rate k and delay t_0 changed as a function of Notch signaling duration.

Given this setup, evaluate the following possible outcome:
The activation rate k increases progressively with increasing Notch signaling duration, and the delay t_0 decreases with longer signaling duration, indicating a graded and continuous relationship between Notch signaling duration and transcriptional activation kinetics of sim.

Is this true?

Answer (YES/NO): NO